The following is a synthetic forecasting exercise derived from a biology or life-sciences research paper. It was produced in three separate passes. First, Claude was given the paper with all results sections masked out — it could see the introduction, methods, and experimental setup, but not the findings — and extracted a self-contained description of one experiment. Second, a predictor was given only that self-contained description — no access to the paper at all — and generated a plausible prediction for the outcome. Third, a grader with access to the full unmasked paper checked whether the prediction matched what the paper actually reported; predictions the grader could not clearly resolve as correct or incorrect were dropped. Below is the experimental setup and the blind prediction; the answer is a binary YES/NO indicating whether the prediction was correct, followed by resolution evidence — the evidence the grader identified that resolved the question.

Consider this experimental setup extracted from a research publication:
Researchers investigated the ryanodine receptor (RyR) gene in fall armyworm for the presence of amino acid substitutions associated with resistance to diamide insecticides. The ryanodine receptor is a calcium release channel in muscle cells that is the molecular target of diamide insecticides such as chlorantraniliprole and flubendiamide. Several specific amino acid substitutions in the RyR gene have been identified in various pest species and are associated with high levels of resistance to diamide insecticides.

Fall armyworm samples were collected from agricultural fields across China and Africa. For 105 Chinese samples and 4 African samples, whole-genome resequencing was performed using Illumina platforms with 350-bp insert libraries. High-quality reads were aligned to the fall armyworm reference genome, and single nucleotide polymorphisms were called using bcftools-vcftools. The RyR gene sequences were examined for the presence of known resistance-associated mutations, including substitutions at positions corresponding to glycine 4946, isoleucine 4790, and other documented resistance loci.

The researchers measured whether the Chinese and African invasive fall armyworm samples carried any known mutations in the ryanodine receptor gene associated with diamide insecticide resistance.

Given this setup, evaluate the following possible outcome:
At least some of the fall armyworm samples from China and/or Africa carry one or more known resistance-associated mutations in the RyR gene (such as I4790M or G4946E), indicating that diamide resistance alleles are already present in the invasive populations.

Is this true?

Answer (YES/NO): NO